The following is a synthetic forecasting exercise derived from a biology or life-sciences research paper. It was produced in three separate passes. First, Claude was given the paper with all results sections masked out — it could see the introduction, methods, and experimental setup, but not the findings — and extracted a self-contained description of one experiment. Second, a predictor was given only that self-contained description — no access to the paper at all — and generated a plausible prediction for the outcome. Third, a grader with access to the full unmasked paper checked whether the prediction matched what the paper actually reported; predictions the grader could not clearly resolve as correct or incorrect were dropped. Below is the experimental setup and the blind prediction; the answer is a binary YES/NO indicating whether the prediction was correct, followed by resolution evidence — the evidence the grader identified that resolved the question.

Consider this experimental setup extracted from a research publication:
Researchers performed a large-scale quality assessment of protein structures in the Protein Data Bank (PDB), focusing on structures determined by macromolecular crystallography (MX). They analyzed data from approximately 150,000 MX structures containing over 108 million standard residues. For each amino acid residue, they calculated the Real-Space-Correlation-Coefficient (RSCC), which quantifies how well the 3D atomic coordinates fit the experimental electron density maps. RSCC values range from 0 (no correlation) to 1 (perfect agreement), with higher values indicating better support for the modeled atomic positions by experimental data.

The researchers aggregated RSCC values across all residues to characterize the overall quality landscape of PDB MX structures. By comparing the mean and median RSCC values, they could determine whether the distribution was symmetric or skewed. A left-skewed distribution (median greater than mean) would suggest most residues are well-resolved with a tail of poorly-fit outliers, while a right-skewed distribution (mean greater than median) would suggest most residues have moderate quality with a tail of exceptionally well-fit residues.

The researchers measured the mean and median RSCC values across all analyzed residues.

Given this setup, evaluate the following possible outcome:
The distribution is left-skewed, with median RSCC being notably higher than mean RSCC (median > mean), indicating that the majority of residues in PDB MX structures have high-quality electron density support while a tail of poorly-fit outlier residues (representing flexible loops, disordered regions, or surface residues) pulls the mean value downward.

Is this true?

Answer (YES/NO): YES